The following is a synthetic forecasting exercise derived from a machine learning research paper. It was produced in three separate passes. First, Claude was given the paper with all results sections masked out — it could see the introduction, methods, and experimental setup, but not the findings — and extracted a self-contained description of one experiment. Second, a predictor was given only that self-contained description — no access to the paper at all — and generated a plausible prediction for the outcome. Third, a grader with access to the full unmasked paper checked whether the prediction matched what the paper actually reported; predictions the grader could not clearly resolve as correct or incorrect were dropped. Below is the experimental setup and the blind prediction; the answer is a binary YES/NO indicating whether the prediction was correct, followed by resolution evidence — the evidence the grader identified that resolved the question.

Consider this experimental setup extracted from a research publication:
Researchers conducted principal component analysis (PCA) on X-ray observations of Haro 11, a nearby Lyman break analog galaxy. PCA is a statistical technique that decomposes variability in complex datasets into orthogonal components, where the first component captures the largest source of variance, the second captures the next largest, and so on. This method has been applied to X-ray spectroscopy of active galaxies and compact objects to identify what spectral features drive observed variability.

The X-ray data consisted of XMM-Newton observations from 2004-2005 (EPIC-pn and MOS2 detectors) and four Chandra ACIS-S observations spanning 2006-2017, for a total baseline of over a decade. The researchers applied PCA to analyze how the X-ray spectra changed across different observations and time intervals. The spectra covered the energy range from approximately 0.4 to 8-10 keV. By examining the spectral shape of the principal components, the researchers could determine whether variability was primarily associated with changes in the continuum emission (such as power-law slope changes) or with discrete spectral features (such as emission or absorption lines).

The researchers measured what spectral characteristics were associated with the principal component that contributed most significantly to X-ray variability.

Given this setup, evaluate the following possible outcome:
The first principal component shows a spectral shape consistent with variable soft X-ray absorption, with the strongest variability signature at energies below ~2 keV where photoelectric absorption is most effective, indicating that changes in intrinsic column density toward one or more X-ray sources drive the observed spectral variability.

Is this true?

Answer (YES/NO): NO